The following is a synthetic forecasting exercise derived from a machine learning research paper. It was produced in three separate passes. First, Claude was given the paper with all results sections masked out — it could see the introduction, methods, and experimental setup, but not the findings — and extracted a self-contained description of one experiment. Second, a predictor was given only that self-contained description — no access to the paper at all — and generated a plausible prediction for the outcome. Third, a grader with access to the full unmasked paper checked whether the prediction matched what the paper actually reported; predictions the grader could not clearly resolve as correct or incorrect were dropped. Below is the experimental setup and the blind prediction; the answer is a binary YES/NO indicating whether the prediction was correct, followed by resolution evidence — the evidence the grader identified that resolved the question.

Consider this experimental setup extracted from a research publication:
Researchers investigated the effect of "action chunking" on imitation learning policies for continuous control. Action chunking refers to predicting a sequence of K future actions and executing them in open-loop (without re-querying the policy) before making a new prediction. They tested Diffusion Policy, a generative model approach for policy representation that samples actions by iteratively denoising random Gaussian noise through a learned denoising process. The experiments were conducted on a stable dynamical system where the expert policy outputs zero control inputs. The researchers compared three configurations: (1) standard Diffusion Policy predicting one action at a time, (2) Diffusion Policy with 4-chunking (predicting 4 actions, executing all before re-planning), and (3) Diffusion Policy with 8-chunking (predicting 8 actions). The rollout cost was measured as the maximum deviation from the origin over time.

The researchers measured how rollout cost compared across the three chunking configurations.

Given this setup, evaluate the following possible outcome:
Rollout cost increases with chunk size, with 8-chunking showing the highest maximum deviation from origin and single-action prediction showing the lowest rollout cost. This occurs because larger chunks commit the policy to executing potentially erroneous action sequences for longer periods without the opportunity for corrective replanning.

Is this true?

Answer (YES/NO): NO